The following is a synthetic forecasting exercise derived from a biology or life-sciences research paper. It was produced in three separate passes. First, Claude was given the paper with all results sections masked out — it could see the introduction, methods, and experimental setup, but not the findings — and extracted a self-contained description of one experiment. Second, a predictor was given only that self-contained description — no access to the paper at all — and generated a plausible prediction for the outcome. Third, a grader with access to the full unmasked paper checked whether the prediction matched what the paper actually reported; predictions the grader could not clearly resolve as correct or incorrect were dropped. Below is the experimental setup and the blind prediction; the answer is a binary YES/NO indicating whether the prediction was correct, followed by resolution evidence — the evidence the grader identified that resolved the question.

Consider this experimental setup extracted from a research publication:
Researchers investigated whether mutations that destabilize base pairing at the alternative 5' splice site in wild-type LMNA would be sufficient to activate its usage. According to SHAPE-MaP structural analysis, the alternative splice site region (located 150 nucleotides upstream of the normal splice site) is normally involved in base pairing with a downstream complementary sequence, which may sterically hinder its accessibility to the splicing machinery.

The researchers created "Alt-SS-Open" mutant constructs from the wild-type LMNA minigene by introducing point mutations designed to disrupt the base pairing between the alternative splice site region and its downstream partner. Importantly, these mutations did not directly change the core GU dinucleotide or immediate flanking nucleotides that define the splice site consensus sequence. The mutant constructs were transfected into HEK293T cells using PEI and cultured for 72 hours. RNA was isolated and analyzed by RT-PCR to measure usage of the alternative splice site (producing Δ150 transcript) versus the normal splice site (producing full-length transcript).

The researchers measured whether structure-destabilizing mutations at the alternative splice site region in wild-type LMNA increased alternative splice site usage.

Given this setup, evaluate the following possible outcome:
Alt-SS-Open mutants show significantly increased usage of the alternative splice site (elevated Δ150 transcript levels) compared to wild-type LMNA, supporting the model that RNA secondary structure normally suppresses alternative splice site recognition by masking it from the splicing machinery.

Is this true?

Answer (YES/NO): YES